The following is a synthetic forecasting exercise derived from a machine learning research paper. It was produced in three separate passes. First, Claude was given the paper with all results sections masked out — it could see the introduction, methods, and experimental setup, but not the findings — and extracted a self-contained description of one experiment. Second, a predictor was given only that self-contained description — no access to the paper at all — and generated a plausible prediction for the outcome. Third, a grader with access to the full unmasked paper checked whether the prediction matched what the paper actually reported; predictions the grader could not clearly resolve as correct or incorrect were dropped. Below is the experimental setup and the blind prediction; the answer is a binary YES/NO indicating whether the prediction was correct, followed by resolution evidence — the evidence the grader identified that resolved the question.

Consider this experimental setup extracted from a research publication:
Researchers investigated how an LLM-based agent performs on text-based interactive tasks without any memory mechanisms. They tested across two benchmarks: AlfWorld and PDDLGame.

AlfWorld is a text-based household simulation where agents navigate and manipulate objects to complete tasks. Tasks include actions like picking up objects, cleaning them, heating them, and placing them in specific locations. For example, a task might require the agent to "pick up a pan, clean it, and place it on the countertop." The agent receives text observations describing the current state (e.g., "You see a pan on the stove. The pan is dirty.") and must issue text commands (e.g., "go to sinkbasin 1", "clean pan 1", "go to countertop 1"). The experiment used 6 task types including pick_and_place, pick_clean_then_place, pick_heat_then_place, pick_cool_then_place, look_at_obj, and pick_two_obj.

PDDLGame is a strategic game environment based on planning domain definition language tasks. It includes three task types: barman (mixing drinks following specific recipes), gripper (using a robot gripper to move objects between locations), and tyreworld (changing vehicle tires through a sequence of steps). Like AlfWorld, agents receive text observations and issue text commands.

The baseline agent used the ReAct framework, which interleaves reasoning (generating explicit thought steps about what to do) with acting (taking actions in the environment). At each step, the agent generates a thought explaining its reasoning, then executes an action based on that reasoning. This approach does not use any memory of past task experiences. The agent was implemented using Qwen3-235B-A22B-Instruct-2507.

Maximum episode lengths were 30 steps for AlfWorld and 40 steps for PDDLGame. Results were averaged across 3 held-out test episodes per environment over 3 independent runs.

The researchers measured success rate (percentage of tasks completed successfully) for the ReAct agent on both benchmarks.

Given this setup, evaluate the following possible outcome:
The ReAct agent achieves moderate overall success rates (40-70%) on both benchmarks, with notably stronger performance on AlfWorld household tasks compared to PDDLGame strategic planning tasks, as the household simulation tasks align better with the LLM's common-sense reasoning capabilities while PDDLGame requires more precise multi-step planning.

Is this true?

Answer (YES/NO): NO